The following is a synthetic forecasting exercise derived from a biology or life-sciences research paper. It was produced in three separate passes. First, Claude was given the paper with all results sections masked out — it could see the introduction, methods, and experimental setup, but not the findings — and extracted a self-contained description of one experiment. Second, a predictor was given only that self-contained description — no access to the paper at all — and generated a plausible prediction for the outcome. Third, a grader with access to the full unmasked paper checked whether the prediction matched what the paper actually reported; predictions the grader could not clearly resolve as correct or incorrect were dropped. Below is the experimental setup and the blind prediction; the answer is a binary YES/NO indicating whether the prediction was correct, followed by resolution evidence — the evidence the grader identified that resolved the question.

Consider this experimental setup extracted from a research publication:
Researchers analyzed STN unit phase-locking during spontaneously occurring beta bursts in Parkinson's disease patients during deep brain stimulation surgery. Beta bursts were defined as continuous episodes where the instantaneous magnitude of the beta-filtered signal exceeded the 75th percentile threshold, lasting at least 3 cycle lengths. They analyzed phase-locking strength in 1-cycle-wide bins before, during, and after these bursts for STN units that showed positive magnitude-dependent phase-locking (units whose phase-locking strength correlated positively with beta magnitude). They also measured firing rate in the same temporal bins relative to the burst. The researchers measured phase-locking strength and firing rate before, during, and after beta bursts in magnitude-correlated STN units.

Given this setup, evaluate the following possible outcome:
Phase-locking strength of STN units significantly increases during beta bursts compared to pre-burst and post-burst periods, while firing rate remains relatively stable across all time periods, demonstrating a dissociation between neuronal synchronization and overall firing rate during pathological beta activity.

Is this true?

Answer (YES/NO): YES